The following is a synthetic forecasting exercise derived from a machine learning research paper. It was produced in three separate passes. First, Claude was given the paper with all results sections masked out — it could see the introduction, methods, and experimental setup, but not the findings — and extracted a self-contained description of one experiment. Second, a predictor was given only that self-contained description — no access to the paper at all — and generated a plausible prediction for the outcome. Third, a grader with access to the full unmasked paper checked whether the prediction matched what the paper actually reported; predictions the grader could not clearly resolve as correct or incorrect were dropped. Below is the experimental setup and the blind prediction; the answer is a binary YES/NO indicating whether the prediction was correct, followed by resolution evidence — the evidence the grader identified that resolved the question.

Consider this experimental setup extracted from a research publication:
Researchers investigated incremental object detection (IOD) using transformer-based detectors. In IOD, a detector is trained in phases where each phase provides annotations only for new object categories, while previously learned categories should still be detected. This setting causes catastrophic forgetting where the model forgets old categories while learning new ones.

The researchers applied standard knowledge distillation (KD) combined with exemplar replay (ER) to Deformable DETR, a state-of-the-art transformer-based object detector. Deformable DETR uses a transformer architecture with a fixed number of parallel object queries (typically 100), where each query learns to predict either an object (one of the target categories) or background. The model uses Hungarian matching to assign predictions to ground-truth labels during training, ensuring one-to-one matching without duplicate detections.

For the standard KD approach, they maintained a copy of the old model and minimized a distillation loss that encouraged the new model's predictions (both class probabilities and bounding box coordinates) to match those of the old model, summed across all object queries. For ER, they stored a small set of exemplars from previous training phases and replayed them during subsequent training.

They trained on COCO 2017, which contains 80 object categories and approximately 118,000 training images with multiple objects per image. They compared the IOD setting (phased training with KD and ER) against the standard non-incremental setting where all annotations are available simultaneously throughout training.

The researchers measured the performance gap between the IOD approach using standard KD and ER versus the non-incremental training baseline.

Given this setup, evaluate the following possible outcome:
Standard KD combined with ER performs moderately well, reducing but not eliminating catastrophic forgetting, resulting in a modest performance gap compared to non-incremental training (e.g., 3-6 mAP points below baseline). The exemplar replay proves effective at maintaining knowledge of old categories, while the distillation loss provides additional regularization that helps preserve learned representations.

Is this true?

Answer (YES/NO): NO